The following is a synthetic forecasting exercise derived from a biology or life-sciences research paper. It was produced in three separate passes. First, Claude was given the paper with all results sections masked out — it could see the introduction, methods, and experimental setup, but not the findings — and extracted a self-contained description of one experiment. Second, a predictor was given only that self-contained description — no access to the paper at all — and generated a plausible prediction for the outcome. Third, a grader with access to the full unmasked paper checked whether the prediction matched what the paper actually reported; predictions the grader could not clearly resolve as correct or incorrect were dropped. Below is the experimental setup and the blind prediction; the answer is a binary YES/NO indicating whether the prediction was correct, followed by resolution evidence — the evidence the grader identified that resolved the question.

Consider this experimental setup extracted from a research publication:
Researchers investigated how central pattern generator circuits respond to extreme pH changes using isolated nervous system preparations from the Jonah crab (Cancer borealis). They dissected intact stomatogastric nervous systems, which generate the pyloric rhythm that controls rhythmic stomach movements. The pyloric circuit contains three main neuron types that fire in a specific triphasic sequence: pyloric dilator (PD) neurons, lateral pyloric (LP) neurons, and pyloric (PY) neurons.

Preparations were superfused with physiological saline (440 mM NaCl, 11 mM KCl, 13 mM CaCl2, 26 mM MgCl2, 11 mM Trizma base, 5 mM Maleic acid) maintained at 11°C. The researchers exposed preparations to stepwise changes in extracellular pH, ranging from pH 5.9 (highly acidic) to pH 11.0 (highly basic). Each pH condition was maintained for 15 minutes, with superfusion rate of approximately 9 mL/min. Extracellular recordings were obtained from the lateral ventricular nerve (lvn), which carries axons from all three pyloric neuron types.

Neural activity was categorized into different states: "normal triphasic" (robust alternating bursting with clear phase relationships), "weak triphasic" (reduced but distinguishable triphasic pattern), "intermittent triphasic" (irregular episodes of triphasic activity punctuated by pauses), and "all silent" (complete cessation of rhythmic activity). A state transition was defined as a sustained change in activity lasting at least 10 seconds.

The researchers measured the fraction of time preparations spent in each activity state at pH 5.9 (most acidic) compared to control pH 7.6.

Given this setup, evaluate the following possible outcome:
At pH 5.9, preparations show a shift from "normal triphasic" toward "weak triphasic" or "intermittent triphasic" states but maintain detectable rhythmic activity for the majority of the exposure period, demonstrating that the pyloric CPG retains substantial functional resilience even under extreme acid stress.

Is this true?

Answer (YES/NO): NO